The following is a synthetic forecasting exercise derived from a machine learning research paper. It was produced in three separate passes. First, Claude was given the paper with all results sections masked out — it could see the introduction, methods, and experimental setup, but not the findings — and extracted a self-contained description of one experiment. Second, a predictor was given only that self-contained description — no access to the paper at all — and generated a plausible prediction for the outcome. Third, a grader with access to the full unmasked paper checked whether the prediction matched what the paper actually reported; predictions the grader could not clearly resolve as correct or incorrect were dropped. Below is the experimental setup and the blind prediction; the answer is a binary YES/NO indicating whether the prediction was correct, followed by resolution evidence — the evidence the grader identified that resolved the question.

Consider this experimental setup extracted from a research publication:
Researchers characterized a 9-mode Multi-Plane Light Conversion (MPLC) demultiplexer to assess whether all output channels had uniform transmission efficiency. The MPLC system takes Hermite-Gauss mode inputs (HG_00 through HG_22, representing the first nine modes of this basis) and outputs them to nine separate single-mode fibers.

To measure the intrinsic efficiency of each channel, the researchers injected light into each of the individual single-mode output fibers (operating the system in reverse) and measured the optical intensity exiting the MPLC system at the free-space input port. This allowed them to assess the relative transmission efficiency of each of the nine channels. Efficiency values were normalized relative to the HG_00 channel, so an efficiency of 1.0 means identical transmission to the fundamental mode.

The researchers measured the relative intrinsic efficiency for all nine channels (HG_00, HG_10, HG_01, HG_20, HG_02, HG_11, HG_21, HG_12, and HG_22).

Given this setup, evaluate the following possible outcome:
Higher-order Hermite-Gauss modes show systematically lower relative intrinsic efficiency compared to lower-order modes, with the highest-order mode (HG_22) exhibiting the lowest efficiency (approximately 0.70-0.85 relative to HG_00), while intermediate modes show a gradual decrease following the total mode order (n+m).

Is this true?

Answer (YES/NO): NO